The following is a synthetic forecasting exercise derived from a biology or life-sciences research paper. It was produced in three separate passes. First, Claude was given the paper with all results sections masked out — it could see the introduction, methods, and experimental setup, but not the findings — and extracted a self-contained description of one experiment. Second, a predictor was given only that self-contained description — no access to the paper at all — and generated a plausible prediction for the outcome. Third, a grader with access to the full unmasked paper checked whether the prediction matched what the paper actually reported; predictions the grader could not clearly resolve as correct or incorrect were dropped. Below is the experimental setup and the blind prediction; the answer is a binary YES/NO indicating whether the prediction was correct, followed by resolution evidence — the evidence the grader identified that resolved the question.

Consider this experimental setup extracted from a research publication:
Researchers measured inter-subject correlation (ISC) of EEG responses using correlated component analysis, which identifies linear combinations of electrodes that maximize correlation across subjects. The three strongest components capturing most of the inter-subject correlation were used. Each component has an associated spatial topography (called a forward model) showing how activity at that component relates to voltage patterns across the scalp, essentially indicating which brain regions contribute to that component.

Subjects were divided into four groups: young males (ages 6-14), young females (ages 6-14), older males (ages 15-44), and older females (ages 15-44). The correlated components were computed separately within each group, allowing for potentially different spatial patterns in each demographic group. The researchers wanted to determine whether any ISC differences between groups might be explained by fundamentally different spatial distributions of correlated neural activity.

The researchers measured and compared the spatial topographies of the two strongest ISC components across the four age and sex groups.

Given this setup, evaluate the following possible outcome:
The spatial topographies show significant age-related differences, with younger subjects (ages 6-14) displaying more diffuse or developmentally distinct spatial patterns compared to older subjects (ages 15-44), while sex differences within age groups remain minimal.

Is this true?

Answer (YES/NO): NO